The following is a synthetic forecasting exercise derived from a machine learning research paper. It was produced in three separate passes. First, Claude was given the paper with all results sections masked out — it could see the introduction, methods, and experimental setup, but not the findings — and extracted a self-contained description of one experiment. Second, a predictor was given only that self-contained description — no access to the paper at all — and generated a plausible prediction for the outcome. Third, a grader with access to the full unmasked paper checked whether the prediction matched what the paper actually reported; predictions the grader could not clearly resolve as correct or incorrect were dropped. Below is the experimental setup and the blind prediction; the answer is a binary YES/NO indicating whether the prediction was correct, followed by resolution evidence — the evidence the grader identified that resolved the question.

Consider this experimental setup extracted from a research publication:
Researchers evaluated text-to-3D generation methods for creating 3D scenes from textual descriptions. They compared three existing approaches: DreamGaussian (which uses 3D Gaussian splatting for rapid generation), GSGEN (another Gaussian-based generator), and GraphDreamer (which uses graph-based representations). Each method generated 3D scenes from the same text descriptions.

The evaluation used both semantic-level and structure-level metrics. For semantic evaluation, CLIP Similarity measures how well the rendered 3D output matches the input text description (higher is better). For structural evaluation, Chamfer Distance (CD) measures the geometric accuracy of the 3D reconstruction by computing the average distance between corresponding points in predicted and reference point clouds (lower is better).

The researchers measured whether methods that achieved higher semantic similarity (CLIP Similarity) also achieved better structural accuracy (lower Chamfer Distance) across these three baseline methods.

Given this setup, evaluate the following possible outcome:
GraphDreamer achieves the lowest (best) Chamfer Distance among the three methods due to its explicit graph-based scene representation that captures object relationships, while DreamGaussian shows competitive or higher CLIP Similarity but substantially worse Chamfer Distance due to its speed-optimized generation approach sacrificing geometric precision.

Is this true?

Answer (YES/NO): NO